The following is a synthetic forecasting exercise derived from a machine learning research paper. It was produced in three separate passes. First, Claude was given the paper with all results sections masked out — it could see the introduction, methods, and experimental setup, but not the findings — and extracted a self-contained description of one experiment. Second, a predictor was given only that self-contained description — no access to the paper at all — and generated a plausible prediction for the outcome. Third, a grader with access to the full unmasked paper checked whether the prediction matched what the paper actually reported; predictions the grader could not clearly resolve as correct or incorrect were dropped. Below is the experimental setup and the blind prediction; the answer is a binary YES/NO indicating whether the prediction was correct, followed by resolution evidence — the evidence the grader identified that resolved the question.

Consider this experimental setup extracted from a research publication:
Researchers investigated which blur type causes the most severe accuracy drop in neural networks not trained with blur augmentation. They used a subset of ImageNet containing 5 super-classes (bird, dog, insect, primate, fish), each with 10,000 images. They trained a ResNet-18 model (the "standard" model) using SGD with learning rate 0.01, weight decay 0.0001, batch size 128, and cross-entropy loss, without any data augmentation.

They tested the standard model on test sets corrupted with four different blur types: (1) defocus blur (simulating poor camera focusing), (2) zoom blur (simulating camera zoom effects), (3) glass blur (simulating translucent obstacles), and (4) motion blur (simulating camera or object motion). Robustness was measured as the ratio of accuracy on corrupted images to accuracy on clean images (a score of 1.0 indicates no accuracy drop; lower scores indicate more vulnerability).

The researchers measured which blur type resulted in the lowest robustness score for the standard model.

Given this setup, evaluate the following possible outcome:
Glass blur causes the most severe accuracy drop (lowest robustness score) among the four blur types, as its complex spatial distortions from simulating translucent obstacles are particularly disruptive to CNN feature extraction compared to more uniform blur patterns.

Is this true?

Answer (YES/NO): NO